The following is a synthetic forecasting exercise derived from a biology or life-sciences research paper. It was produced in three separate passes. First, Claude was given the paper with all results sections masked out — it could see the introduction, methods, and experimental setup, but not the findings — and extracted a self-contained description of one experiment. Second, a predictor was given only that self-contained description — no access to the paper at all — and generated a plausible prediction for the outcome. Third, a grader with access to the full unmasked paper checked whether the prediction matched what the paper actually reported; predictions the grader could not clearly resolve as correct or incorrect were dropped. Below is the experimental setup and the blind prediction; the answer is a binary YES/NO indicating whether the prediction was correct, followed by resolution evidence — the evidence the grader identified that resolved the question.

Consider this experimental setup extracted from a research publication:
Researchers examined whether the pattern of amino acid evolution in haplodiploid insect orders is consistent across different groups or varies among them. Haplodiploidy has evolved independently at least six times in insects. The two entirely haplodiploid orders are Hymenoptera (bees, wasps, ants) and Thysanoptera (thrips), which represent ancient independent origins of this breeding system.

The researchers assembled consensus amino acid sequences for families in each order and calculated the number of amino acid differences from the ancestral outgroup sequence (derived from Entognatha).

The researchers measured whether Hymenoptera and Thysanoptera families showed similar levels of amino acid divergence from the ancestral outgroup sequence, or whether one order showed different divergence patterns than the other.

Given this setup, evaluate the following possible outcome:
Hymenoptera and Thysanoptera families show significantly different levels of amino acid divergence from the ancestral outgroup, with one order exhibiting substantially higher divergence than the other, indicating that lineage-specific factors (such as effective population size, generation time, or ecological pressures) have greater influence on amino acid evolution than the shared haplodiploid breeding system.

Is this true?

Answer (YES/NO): NO